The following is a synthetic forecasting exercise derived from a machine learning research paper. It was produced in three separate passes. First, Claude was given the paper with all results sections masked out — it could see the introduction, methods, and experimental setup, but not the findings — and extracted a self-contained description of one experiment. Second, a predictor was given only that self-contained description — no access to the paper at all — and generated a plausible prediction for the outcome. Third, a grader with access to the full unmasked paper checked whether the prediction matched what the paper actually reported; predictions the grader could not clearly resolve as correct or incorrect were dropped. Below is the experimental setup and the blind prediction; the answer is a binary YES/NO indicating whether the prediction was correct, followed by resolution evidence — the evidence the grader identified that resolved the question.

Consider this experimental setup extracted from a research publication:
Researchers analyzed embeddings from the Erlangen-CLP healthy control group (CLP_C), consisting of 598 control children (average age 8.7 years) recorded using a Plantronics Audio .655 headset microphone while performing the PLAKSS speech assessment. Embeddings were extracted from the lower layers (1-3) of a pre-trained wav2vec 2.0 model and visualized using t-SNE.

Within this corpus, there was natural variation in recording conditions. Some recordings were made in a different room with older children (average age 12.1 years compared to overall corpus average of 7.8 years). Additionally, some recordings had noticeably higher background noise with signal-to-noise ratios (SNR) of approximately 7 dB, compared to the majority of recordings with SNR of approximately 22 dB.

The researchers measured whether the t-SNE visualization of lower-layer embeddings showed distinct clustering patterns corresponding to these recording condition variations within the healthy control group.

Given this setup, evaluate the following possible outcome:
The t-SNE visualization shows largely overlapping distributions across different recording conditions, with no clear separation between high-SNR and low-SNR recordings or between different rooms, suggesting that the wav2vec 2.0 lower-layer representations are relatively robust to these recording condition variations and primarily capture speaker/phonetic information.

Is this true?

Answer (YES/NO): NO